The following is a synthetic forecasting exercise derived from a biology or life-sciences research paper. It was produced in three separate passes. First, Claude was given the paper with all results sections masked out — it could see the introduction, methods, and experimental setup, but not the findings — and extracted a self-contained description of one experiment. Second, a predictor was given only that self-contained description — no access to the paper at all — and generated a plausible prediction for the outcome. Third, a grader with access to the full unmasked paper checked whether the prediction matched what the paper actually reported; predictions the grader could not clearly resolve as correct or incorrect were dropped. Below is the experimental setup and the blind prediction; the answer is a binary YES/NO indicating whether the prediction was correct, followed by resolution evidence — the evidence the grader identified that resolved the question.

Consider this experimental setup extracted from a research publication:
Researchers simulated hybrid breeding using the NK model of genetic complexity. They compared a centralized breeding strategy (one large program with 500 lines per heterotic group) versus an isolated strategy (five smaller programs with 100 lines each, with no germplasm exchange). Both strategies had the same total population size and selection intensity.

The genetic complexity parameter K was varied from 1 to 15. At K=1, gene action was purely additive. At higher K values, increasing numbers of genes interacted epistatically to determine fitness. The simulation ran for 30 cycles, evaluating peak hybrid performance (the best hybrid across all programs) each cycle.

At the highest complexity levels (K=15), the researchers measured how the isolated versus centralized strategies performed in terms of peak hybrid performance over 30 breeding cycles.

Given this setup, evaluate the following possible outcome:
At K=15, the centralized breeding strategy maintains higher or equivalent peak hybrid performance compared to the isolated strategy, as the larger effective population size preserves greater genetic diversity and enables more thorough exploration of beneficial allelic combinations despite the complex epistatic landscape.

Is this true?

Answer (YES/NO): NO